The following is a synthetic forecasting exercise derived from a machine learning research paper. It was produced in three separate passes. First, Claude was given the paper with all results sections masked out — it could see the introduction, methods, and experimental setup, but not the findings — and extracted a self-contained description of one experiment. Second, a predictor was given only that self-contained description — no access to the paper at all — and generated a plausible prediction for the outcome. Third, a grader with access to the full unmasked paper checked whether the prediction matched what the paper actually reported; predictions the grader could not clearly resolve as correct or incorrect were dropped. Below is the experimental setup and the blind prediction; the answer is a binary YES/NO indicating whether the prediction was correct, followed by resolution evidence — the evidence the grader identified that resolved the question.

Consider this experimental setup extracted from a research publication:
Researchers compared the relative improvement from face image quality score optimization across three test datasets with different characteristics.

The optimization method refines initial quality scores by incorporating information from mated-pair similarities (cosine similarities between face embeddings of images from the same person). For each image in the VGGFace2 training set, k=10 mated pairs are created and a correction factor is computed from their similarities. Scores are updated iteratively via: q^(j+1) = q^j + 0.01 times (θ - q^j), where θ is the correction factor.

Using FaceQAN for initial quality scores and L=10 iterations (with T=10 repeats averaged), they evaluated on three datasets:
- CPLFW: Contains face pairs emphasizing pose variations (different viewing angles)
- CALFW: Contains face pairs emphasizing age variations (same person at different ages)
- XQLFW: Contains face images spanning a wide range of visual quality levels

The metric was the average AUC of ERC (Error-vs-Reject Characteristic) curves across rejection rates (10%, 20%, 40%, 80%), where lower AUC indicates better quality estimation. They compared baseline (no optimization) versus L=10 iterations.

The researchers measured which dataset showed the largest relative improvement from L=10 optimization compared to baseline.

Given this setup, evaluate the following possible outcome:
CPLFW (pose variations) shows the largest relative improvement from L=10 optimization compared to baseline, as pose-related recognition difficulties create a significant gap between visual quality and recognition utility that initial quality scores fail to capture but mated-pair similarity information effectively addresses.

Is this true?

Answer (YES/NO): YES